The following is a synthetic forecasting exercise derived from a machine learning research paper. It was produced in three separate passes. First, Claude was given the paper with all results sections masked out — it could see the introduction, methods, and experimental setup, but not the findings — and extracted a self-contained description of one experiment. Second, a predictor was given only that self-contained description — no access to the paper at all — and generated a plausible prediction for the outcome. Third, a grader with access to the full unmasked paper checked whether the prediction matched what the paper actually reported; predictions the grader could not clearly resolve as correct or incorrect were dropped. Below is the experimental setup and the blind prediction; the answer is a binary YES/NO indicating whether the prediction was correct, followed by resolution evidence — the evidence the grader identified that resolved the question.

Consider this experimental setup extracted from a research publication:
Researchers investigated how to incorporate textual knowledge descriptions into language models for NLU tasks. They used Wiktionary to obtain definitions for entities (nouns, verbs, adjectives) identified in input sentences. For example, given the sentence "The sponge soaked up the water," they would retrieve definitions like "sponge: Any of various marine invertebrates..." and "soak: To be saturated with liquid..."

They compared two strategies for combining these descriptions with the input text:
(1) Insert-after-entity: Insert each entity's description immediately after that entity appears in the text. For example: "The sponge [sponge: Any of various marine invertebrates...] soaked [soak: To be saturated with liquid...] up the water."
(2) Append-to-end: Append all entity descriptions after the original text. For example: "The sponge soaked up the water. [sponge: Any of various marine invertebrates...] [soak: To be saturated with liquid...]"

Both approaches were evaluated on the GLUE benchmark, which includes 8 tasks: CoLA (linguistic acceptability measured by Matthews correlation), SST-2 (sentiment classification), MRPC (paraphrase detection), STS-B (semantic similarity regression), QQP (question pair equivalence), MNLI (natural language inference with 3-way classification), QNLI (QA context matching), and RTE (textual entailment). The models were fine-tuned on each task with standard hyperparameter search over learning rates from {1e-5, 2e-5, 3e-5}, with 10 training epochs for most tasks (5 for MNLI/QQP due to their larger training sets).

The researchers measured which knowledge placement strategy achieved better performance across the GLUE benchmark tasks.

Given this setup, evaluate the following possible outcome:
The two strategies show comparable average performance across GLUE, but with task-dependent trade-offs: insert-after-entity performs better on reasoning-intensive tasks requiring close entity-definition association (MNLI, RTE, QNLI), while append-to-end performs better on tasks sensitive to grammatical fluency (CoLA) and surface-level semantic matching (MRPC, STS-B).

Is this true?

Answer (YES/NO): NO